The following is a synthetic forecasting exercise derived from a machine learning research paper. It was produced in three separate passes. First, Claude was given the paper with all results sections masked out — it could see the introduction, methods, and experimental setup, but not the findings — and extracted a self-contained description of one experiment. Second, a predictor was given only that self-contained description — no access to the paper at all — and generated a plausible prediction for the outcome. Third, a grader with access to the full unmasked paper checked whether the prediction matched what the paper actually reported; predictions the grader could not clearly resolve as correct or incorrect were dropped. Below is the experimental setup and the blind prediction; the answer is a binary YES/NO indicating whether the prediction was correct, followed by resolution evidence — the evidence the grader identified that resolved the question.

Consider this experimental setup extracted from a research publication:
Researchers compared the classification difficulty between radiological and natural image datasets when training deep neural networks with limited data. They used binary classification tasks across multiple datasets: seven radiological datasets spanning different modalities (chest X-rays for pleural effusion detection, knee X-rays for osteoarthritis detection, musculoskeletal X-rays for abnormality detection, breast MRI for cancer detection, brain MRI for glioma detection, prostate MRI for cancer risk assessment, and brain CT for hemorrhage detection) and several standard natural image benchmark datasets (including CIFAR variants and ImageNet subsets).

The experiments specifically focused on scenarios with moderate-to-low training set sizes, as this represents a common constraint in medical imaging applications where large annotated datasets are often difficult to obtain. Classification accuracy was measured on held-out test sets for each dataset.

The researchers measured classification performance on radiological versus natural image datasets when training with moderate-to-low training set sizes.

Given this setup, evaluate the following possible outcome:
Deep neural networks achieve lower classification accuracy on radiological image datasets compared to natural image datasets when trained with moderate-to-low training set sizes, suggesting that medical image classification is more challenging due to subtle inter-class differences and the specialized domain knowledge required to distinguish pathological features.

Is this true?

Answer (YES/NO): YES